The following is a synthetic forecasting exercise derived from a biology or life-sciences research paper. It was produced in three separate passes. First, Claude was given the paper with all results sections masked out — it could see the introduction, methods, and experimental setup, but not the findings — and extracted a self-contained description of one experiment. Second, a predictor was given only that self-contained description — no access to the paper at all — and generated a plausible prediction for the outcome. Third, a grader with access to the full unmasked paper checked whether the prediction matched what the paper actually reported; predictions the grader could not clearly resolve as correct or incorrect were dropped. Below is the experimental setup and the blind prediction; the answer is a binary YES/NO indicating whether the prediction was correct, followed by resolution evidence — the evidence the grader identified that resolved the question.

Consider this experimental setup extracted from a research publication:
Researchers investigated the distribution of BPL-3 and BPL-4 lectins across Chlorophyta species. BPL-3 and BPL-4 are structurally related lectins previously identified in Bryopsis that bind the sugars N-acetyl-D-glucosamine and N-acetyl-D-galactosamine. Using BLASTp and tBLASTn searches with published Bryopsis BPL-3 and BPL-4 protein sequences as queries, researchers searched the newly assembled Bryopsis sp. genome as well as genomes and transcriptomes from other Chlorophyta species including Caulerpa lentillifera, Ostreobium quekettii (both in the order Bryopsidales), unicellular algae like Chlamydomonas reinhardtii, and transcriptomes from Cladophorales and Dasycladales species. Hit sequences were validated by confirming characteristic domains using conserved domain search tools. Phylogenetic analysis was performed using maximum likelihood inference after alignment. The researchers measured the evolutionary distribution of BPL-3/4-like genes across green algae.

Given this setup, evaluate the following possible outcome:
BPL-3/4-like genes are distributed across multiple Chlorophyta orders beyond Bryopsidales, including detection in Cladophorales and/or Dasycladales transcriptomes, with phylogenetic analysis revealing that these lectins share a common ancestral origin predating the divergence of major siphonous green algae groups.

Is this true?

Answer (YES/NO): NO